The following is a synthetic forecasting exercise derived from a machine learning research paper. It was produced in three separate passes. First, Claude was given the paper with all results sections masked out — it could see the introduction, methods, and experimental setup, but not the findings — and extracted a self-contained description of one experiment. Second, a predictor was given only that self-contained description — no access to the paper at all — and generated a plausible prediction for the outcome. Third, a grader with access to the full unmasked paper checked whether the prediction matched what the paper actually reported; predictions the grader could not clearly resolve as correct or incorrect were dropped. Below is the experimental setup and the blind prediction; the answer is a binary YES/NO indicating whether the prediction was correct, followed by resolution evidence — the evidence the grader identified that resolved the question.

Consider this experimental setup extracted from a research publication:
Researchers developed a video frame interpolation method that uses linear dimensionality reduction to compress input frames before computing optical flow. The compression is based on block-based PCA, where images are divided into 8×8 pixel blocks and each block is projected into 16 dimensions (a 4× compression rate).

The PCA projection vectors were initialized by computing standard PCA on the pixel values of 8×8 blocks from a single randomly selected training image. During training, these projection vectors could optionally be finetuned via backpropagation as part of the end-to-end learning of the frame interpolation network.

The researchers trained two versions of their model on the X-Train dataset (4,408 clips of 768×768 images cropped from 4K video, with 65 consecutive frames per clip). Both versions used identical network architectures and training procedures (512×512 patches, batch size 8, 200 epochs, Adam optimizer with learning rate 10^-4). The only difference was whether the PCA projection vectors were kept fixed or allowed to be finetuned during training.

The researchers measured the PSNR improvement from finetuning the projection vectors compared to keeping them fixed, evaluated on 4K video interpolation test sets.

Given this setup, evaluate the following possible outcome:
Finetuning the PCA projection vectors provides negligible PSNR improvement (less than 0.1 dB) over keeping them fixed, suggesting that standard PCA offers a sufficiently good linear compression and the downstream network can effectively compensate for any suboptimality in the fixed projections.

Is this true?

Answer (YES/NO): NO